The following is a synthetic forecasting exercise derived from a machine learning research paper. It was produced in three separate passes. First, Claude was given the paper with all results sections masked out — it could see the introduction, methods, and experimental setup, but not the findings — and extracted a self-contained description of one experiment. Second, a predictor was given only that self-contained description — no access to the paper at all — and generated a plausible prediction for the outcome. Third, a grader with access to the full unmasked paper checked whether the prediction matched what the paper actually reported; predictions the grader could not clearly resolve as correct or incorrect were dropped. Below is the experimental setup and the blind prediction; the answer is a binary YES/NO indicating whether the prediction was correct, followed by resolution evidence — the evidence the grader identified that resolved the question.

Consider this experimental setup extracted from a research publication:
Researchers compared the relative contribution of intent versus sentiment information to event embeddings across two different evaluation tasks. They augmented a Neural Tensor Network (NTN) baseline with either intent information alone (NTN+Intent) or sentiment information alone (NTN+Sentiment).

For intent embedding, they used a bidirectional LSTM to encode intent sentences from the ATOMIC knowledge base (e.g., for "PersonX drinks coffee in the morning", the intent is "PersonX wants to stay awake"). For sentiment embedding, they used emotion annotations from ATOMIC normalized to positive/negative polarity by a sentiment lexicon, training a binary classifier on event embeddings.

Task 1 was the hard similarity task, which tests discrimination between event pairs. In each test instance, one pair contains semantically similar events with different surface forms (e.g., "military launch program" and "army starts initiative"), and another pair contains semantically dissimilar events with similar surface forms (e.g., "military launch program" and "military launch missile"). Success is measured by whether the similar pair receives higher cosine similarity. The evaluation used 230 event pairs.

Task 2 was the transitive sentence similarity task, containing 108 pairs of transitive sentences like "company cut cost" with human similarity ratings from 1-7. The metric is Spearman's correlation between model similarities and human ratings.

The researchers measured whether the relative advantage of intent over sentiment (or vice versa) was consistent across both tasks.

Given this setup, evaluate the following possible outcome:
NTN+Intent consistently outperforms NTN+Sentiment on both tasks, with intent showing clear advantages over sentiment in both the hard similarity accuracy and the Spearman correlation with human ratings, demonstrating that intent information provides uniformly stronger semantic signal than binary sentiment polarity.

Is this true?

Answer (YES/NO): NO